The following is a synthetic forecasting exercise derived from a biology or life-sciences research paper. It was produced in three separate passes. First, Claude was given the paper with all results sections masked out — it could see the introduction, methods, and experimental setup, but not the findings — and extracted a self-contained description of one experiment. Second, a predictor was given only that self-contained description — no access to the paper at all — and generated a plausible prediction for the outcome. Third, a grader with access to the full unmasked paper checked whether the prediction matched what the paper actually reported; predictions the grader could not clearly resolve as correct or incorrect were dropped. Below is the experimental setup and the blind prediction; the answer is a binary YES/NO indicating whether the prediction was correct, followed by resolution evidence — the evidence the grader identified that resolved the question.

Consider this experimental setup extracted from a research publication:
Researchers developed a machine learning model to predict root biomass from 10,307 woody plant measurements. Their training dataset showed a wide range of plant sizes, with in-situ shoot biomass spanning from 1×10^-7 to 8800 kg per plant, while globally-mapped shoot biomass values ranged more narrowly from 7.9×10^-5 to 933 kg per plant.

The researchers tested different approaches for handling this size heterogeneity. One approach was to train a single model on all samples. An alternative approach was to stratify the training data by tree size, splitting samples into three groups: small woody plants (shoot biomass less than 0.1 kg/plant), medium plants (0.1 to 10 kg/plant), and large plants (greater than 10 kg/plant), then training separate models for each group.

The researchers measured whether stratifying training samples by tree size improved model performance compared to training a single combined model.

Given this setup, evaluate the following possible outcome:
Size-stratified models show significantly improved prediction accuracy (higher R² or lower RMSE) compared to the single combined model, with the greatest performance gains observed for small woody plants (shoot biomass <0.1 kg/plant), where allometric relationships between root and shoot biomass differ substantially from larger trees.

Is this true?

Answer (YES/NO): NO